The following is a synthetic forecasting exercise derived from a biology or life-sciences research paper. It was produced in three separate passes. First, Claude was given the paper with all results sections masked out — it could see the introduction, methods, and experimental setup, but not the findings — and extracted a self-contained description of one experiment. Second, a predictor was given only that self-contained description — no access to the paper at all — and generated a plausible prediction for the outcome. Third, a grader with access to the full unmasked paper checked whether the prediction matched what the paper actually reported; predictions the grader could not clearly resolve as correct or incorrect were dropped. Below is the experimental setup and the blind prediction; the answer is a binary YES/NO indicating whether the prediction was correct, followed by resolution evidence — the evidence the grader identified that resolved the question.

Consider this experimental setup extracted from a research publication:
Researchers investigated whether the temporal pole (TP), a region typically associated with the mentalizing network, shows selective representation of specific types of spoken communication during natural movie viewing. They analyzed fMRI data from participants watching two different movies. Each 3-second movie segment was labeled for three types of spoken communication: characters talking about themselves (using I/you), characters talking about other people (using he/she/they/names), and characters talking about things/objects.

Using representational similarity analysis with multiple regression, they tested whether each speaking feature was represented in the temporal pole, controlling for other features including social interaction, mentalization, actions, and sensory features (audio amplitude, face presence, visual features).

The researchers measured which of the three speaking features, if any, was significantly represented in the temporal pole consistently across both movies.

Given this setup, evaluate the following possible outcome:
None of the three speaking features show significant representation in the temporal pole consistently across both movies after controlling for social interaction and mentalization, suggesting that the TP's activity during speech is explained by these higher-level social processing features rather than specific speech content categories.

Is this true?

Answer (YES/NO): NO